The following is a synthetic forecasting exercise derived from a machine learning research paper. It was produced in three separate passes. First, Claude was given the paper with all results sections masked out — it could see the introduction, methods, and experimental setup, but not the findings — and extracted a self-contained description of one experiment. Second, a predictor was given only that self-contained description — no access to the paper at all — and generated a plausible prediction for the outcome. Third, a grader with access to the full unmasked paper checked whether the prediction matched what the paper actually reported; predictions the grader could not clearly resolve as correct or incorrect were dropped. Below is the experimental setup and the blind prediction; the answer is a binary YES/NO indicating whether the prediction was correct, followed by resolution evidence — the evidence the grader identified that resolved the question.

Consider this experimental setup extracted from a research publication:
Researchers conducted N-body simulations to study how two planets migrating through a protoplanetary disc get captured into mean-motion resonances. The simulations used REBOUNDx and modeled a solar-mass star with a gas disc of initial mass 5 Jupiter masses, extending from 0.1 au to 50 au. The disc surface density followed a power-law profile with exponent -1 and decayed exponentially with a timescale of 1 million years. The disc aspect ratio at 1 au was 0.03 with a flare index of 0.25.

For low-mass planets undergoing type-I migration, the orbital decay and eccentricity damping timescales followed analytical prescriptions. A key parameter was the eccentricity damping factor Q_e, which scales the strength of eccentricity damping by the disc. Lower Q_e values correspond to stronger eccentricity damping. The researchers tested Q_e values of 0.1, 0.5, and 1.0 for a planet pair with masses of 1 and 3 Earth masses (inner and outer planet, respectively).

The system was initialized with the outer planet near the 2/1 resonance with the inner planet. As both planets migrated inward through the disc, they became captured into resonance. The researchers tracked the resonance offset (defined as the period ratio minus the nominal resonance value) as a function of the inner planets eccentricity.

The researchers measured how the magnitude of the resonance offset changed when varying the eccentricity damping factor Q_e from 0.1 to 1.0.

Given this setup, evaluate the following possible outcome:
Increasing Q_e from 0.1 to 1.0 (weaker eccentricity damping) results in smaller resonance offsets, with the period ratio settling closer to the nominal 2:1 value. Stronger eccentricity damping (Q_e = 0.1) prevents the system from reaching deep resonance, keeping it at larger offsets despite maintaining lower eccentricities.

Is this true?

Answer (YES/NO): YES